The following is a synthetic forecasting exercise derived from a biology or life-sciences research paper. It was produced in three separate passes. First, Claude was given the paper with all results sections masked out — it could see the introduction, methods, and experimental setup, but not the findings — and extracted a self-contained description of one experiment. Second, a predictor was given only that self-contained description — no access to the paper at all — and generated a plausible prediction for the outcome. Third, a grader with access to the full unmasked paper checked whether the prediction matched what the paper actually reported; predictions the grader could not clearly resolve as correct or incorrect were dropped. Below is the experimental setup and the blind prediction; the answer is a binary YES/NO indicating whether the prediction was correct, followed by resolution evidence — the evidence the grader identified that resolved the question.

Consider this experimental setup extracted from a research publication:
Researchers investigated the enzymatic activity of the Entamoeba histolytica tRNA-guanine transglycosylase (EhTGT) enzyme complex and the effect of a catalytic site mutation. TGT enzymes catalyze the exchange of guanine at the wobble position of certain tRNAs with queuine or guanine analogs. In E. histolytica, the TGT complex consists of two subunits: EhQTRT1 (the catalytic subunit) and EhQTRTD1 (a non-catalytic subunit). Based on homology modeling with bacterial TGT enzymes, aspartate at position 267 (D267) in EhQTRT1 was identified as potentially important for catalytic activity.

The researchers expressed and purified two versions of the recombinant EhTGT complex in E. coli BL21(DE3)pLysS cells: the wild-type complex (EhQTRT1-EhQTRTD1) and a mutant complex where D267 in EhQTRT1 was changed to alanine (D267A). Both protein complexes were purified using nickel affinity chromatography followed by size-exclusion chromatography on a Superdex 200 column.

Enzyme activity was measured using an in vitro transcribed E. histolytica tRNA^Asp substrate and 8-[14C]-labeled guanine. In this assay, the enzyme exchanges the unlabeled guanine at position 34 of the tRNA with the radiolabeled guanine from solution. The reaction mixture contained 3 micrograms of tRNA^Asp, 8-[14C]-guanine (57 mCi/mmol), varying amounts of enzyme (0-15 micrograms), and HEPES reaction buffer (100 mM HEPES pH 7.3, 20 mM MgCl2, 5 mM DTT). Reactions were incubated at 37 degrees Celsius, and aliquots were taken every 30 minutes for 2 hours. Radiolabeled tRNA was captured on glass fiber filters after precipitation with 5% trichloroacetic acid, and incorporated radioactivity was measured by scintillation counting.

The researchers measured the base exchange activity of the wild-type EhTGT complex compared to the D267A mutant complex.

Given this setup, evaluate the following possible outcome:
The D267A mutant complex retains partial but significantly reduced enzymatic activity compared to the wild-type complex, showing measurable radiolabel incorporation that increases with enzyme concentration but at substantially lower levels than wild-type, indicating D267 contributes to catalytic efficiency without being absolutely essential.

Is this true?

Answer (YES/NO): NO